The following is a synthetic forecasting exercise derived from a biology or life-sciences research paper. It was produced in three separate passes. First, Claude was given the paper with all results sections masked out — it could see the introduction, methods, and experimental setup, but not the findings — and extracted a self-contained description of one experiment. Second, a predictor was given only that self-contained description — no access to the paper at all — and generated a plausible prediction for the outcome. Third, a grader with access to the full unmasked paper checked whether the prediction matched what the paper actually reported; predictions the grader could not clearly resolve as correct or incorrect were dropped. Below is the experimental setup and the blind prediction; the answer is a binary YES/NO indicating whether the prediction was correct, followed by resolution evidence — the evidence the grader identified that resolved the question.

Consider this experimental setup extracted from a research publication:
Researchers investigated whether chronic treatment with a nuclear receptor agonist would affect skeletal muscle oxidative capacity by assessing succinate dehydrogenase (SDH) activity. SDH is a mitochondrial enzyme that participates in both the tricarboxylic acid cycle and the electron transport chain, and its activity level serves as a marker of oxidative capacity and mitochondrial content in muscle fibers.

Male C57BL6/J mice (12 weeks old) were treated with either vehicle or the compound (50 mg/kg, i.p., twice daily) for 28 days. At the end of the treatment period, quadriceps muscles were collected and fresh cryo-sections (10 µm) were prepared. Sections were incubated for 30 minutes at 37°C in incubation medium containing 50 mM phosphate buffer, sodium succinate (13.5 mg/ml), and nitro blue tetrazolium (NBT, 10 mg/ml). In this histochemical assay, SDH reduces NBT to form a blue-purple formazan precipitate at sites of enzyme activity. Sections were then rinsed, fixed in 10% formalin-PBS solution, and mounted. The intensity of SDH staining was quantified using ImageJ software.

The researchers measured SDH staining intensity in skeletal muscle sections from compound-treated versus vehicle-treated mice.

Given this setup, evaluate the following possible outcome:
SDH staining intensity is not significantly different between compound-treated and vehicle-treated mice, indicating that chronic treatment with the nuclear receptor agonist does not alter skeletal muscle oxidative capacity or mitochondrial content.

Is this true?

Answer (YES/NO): NO